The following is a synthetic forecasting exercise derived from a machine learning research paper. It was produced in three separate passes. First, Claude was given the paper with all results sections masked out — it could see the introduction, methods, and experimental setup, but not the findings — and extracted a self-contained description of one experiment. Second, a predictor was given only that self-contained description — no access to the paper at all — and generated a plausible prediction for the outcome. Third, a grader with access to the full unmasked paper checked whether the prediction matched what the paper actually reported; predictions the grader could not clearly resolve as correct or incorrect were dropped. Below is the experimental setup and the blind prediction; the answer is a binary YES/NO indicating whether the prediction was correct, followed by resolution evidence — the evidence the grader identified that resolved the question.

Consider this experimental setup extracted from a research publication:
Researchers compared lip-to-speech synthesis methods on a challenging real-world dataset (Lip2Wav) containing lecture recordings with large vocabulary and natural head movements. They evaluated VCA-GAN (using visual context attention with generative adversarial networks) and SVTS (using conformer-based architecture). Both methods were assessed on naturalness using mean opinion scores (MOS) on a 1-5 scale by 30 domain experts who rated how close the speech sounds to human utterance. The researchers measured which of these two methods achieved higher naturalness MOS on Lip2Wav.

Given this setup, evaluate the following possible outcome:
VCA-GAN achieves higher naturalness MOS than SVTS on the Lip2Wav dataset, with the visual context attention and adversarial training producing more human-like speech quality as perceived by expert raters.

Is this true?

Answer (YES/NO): YES